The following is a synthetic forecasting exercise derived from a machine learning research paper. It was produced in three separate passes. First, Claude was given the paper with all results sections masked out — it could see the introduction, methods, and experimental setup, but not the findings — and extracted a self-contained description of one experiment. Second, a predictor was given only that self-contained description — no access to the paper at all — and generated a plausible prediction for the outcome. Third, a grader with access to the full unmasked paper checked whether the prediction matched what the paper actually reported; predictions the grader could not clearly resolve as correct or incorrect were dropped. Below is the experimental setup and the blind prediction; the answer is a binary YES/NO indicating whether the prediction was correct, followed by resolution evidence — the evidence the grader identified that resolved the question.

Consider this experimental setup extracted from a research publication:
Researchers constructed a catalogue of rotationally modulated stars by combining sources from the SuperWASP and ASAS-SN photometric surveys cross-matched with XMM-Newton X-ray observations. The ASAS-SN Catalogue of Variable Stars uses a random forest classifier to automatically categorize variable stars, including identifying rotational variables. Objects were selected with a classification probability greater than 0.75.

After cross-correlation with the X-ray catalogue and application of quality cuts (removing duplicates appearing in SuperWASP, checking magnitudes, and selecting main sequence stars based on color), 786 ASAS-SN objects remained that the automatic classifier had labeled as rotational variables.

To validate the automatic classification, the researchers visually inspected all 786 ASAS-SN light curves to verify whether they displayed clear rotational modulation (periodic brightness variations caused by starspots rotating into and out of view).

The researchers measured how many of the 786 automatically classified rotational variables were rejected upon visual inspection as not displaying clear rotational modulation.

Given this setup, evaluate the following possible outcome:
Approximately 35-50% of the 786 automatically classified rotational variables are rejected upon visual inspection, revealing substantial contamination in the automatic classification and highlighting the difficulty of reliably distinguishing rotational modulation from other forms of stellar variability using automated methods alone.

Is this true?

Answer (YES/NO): NO